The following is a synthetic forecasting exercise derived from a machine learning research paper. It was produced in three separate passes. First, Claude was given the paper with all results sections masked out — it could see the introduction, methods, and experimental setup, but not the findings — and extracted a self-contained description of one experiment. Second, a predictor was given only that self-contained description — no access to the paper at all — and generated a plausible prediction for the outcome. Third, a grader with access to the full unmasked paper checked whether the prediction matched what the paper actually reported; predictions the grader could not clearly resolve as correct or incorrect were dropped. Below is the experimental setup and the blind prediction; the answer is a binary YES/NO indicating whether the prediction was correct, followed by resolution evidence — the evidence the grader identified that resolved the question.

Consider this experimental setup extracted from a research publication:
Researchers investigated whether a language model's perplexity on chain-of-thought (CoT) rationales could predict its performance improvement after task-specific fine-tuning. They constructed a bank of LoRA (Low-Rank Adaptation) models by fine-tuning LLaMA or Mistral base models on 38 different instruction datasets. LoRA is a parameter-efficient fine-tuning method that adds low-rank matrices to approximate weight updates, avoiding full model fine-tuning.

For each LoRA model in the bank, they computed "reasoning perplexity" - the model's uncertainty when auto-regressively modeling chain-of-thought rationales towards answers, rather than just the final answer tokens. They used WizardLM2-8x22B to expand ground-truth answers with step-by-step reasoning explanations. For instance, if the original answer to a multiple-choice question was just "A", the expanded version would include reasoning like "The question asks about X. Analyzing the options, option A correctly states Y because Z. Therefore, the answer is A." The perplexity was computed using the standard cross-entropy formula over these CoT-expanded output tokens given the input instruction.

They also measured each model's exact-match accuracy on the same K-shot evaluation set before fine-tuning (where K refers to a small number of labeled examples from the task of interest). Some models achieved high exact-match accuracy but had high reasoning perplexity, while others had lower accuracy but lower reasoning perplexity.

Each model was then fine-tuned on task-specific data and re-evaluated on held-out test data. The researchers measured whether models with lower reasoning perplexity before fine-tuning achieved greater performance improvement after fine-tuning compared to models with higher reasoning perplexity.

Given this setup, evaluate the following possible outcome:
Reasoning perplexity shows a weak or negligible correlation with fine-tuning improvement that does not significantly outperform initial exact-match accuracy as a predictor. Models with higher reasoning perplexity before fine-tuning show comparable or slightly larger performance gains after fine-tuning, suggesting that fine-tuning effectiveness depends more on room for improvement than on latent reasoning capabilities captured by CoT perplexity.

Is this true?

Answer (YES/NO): NO